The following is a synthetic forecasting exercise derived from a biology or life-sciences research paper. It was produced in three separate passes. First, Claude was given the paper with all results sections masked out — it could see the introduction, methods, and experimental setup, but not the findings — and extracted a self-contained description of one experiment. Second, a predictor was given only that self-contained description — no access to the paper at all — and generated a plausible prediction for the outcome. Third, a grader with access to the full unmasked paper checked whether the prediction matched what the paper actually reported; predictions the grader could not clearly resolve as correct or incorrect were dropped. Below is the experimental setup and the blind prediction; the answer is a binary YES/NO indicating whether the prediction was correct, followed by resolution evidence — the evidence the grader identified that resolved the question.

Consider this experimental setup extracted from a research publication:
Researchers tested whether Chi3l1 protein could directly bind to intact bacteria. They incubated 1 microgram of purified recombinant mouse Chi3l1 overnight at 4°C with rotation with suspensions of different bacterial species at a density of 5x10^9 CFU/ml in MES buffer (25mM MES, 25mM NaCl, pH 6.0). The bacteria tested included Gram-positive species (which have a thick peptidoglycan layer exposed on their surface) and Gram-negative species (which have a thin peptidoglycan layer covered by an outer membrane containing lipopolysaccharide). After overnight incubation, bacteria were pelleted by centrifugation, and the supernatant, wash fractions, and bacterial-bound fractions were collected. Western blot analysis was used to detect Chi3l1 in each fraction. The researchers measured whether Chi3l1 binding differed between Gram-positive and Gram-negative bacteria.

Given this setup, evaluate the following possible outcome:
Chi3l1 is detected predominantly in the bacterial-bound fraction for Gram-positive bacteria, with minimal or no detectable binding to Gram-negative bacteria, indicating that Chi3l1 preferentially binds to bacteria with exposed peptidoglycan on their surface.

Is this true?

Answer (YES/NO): NO